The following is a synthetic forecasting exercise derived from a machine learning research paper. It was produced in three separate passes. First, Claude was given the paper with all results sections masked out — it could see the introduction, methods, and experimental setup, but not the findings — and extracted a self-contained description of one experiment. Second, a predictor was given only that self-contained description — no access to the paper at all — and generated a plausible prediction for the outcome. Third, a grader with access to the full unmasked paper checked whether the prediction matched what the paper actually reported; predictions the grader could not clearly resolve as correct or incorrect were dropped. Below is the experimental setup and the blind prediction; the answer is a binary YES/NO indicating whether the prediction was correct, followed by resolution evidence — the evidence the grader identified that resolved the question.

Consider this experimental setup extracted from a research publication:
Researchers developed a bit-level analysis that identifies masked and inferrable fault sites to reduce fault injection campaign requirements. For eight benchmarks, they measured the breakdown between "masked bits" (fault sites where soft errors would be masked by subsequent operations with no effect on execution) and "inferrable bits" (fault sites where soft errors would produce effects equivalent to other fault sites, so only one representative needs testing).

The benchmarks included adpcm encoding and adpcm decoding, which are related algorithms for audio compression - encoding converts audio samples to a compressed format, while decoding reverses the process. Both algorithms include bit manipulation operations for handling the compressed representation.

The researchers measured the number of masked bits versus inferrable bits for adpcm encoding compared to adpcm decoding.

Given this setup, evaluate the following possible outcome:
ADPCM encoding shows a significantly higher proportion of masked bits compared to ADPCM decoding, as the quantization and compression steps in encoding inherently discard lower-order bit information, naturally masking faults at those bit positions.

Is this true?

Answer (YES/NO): NO